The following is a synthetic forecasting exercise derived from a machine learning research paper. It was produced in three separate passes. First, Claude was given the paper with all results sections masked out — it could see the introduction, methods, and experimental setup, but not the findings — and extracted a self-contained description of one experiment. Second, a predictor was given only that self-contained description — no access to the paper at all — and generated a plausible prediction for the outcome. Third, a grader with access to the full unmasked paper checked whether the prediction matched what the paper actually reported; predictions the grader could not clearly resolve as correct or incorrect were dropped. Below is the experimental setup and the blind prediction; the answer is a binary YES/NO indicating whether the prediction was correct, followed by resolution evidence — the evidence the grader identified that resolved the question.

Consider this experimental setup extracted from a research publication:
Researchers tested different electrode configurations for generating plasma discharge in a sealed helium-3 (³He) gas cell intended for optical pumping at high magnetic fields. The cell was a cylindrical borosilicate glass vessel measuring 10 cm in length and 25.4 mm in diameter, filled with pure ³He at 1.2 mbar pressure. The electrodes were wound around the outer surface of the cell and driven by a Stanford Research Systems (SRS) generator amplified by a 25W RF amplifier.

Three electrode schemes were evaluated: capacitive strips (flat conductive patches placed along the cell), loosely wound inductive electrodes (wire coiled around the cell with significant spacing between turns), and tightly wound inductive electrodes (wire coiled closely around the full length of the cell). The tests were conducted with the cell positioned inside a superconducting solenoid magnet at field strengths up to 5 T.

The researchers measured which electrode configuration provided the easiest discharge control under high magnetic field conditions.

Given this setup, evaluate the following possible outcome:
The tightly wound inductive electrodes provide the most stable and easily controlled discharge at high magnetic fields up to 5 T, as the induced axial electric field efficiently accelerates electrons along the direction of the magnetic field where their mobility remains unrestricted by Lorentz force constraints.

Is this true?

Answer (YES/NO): YES